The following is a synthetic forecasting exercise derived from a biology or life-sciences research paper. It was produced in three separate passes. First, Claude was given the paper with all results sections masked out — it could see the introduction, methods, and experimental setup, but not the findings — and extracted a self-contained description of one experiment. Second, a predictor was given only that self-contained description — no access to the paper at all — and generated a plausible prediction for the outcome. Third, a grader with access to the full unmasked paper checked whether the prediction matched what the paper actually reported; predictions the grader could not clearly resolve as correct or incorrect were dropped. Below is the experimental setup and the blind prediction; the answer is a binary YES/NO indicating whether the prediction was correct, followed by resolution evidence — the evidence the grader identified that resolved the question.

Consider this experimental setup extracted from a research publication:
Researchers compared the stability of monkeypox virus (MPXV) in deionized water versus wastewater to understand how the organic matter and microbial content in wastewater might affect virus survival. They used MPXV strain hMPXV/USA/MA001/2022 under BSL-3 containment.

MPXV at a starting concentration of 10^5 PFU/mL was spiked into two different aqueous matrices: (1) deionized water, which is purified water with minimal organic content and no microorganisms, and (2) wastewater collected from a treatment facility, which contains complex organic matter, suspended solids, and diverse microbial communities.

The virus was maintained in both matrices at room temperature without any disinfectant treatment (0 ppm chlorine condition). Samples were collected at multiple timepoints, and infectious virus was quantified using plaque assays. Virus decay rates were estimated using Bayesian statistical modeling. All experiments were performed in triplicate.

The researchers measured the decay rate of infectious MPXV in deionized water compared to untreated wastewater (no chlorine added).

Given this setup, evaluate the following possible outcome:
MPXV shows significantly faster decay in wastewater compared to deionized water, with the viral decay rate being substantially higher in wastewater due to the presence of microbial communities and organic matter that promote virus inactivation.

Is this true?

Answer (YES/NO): YES